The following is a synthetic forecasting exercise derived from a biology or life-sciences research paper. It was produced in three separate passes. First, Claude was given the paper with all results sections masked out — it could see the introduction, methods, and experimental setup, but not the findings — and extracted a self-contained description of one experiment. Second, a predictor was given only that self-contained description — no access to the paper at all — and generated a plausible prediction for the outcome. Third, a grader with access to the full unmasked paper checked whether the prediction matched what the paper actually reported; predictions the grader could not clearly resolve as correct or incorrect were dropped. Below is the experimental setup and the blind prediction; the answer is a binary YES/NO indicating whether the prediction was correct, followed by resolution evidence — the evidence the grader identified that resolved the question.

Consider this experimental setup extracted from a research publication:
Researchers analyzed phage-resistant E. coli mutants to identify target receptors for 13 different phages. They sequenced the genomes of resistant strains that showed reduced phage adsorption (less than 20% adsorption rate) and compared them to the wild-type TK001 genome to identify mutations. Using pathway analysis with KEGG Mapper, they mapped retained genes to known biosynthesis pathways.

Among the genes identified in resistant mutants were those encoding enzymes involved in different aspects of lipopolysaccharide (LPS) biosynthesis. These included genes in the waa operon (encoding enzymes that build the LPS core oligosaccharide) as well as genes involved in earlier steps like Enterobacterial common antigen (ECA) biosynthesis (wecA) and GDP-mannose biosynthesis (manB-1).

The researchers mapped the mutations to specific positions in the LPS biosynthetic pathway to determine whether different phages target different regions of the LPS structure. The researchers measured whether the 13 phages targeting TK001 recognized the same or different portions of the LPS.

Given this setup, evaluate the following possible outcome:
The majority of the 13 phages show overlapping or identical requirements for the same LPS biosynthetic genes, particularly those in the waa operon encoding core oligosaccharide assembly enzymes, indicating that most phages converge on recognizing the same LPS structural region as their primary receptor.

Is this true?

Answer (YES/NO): NO